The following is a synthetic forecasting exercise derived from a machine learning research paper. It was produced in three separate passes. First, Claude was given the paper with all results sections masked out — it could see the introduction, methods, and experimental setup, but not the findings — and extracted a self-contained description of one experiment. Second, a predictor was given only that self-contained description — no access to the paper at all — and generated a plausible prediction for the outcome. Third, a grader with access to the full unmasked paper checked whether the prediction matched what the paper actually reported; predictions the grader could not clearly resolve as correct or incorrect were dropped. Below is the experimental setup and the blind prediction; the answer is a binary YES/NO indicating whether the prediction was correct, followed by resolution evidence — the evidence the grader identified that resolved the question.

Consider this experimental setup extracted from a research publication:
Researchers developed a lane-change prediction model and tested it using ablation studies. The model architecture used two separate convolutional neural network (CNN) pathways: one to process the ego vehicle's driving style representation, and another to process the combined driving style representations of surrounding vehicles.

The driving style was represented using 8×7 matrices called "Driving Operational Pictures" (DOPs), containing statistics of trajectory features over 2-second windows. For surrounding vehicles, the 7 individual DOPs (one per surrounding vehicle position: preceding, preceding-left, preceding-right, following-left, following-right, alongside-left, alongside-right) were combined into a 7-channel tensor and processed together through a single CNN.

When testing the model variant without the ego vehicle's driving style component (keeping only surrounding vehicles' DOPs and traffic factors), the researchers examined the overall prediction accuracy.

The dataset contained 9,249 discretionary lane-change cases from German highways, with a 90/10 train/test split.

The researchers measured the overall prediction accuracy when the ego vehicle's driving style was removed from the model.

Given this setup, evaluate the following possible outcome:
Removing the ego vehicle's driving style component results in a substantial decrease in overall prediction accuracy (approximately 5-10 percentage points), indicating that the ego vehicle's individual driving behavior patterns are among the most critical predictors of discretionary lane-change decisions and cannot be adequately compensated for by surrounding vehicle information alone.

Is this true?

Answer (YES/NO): NO